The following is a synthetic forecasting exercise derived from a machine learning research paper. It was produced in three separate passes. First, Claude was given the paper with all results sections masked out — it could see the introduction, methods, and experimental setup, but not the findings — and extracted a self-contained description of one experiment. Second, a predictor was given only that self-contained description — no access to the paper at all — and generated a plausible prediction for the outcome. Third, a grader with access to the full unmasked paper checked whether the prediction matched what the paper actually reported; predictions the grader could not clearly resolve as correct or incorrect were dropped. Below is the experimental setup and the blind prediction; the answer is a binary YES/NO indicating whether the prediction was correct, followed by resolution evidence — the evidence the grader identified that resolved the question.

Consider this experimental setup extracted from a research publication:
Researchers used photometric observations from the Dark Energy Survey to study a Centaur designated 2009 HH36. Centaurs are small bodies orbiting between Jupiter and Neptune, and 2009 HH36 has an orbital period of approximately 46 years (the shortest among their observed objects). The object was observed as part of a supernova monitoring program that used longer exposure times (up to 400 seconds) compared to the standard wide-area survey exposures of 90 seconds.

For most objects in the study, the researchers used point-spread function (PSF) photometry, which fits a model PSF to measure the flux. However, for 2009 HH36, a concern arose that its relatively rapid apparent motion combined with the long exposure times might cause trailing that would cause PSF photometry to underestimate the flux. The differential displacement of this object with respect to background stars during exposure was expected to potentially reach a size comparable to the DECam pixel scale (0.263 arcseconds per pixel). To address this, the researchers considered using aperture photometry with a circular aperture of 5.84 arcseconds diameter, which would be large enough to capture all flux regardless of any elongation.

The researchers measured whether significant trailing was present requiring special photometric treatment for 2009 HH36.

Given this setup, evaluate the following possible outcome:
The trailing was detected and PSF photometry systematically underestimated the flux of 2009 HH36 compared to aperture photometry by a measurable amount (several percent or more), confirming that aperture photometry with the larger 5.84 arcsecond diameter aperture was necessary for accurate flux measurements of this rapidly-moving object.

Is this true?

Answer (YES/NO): NO